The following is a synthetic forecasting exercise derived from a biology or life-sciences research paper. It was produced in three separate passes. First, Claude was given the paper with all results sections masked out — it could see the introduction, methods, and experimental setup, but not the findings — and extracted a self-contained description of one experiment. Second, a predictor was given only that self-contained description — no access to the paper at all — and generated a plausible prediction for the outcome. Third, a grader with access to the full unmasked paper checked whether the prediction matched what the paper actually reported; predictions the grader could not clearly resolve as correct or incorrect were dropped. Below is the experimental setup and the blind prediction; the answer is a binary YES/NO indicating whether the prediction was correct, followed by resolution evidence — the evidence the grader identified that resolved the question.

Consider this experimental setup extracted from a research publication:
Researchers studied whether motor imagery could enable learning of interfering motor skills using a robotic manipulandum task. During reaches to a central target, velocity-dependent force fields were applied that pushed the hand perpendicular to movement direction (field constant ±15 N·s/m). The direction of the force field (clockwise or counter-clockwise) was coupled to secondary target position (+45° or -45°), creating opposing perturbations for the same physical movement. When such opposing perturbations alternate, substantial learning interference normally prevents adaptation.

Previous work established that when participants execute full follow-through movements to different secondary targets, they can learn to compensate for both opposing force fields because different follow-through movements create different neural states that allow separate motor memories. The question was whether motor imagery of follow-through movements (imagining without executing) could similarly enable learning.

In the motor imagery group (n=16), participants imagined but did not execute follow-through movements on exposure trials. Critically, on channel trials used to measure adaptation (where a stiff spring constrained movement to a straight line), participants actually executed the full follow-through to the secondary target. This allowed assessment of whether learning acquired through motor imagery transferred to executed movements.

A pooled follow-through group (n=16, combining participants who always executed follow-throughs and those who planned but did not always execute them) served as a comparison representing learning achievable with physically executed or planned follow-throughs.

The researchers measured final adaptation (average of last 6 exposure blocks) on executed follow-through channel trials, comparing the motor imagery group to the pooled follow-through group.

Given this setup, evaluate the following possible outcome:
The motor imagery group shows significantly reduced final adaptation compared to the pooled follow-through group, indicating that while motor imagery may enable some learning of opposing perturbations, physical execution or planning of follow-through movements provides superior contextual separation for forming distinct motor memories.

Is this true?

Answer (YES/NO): YES